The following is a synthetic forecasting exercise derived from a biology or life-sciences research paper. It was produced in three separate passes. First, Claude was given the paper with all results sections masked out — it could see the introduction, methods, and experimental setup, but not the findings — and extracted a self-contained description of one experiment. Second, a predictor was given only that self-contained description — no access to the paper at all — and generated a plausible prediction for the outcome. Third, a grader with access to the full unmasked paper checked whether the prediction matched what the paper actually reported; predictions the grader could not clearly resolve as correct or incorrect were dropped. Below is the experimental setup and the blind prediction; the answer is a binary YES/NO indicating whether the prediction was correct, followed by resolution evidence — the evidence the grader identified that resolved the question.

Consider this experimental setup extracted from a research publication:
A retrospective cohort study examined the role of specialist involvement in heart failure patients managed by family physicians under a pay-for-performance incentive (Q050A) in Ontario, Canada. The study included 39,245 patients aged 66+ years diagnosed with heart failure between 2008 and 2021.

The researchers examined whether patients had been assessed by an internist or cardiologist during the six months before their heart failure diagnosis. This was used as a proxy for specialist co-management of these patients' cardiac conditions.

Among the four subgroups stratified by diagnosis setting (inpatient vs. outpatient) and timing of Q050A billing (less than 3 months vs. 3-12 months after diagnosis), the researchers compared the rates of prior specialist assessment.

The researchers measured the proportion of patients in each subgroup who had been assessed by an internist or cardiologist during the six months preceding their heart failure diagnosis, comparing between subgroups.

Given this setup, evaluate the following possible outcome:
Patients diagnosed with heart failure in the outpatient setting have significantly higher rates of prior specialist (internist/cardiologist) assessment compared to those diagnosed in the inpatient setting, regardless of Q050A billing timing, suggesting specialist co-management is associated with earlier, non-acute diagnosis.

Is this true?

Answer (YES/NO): NO